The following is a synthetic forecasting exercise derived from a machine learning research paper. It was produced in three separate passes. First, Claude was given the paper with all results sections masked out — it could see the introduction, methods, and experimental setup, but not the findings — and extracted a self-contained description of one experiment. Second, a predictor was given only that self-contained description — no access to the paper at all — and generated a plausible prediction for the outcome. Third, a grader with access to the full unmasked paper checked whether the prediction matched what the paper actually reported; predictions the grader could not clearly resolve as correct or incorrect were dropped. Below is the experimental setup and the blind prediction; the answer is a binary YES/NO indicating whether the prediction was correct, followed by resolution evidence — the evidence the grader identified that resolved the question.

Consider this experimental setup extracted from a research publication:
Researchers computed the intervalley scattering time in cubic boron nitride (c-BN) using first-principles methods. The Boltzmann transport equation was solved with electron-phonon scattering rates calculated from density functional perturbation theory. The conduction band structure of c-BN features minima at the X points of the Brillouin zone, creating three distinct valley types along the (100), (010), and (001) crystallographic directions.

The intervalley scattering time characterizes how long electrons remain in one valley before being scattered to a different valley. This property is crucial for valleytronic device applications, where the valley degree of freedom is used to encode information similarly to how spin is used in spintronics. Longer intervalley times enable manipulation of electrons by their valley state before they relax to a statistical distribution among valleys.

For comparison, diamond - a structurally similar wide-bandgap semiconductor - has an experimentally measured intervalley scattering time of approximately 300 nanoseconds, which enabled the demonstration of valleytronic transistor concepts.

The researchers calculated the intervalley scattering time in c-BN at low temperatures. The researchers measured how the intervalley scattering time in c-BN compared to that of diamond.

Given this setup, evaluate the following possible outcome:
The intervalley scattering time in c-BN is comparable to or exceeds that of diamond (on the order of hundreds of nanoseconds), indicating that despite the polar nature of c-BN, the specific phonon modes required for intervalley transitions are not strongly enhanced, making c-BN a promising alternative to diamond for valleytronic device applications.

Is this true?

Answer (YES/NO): YES